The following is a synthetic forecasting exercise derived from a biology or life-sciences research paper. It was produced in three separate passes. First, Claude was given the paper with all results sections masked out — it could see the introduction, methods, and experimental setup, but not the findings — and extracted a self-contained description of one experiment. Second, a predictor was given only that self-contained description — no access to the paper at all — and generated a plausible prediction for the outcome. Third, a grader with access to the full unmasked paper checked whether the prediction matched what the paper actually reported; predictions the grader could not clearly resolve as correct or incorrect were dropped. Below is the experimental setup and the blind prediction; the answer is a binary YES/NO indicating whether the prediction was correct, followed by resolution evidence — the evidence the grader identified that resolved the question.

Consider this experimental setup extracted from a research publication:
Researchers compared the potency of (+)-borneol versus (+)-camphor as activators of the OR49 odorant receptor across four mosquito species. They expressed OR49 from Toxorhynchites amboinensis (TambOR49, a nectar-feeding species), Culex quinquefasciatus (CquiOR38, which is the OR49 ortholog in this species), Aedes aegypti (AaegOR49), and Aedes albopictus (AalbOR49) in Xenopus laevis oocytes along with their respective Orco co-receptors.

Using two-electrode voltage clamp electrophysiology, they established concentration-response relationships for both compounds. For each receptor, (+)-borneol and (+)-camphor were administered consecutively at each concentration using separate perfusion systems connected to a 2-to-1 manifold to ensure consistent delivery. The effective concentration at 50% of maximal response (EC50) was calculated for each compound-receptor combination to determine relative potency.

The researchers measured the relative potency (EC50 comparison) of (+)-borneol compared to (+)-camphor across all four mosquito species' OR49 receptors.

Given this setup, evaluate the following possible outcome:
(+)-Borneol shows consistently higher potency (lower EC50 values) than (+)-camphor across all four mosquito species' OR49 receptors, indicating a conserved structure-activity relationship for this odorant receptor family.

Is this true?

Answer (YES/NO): NO